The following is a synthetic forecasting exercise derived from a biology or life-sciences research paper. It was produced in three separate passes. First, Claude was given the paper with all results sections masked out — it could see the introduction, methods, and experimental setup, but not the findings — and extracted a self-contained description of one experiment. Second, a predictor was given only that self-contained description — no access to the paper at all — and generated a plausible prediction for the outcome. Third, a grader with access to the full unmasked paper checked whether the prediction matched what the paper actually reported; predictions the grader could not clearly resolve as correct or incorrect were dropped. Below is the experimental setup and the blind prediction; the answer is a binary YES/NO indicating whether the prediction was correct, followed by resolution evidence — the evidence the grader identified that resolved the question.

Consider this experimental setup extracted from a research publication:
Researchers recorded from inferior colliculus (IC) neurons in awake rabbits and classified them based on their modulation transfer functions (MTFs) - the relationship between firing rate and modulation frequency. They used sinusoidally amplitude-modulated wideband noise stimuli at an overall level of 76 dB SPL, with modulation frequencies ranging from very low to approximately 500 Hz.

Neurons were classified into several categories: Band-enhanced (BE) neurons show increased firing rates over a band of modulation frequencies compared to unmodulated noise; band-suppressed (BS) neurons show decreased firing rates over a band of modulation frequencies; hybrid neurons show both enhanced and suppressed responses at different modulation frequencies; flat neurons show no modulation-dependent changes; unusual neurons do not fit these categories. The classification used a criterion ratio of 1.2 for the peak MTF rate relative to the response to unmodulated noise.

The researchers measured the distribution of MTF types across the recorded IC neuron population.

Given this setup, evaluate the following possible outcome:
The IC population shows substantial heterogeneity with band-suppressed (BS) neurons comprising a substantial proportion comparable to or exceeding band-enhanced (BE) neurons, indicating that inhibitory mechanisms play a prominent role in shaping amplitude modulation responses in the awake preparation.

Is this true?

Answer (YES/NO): YES